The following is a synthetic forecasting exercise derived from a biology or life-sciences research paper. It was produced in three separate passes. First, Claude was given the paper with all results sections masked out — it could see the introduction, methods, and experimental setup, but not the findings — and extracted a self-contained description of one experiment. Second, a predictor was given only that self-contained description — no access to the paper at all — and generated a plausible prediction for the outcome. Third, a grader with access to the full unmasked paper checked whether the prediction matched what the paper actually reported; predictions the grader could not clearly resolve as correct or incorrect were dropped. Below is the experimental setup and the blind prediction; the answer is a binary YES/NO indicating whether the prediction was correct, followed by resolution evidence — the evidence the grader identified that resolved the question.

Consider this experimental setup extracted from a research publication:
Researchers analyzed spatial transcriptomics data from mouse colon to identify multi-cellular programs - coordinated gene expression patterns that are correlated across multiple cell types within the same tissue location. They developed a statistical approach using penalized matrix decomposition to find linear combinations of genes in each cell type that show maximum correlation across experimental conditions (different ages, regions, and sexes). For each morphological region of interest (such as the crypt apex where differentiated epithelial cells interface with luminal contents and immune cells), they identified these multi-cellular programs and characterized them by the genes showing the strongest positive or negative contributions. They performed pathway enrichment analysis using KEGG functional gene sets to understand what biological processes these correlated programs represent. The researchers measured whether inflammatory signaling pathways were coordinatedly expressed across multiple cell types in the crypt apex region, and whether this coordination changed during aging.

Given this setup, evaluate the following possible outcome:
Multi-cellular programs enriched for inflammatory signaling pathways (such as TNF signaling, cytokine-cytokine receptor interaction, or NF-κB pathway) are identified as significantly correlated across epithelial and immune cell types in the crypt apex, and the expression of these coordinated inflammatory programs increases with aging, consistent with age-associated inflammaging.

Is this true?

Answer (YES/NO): NO